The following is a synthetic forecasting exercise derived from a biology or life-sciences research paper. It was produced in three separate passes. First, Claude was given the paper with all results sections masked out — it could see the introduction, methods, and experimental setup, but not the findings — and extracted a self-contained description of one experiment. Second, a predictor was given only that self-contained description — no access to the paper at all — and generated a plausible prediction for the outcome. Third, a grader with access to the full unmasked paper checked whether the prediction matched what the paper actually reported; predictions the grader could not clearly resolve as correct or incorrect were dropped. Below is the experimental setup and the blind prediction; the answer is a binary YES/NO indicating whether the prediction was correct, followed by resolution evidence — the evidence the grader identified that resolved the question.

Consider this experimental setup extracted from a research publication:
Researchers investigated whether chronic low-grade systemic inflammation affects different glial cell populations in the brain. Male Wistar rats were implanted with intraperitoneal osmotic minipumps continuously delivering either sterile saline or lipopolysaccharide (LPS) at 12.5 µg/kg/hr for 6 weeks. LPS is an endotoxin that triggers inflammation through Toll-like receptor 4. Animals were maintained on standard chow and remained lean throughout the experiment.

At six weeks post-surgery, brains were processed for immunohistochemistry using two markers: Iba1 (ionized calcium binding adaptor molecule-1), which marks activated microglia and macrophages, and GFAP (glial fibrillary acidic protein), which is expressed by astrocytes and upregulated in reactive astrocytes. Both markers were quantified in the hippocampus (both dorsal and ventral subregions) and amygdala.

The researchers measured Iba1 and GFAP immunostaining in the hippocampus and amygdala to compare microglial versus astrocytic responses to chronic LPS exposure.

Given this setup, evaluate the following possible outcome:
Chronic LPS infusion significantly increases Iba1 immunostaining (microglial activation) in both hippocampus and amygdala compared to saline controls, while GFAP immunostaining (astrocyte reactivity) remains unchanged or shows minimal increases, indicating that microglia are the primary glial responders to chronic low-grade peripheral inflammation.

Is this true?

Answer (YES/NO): YES